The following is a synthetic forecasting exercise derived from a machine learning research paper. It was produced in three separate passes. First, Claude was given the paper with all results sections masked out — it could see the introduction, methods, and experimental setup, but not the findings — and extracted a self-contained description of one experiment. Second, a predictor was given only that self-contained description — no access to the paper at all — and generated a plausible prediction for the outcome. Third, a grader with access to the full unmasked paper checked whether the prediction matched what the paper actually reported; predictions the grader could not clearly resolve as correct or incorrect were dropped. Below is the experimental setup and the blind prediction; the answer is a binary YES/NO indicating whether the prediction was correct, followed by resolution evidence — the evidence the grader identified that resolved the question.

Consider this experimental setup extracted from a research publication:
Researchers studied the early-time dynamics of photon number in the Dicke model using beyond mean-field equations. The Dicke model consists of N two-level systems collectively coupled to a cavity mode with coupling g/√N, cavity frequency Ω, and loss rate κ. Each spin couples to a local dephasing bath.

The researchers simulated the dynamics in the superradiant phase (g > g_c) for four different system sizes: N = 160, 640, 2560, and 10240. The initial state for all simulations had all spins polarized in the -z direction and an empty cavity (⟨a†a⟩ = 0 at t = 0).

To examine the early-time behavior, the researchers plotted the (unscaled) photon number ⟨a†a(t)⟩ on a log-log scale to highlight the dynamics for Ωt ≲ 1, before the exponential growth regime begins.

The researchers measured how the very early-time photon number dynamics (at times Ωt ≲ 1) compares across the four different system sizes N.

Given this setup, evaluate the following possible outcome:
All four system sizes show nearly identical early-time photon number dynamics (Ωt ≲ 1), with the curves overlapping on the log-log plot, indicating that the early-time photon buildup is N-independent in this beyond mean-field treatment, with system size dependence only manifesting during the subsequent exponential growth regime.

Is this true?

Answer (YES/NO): YES